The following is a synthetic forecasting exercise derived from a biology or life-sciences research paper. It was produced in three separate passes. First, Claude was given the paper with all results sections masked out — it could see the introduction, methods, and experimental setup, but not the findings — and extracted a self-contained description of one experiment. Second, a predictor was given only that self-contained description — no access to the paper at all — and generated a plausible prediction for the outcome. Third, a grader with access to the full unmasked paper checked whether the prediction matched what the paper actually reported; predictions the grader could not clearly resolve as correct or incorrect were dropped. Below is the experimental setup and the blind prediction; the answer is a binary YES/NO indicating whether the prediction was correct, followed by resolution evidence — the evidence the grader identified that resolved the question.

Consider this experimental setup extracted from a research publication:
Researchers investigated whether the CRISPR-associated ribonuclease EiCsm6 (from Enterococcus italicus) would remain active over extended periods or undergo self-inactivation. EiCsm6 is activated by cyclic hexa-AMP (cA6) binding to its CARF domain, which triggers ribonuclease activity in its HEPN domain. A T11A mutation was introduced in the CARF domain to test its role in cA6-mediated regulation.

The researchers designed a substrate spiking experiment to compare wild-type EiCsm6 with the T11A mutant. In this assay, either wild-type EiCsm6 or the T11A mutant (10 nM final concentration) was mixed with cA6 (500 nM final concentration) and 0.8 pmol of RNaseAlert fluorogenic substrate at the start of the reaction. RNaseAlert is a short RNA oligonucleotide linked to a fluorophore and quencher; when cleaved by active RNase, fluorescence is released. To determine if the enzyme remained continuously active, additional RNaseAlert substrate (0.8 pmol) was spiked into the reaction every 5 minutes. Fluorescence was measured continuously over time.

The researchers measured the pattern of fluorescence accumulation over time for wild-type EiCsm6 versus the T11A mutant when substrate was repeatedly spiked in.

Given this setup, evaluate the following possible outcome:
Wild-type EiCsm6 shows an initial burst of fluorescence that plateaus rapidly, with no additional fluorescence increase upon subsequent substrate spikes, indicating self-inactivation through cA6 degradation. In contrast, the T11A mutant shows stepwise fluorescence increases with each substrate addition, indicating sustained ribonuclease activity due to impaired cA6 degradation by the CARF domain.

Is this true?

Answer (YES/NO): YES